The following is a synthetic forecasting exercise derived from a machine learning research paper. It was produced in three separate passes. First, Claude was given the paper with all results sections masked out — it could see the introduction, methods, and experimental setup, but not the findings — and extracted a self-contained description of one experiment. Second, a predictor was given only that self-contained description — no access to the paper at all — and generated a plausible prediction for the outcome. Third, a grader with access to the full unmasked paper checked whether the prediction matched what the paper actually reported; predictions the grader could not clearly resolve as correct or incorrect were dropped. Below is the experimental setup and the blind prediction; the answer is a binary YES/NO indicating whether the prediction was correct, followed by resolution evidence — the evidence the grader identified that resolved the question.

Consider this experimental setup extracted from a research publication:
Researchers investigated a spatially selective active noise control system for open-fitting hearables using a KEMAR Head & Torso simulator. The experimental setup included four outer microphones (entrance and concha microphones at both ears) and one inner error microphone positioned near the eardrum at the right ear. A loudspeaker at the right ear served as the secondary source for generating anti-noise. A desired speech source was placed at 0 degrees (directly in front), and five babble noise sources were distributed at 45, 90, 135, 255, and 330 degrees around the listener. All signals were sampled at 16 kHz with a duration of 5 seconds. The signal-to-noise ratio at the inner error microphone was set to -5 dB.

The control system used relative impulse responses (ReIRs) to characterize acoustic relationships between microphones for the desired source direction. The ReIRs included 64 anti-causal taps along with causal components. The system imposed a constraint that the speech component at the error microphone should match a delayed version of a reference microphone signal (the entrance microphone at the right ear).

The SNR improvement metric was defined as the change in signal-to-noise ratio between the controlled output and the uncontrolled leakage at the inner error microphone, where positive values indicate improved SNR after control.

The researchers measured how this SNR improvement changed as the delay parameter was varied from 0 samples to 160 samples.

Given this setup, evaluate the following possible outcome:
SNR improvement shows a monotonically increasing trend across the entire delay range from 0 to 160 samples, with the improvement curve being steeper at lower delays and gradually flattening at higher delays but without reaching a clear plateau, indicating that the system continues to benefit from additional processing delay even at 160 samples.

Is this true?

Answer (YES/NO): NO